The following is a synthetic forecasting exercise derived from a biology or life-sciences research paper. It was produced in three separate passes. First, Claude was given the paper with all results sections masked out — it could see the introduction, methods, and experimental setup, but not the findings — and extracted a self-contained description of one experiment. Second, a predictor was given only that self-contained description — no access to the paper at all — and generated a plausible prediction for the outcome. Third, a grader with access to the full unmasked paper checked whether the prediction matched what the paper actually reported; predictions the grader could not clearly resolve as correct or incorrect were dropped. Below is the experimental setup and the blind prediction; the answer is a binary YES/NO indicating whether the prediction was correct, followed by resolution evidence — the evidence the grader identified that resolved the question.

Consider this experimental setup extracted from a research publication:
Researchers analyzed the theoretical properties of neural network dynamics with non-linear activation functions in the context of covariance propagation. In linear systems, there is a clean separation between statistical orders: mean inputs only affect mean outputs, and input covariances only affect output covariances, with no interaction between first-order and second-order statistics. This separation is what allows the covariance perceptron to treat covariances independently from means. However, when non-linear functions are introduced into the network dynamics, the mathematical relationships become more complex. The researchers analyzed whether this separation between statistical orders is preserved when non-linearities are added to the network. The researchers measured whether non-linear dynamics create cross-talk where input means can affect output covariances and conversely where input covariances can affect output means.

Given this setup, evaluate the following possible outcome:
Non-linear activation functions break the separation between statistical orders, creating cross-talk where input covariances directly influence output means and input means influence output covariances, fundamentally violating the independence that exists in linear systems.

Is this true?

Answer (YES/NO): YES